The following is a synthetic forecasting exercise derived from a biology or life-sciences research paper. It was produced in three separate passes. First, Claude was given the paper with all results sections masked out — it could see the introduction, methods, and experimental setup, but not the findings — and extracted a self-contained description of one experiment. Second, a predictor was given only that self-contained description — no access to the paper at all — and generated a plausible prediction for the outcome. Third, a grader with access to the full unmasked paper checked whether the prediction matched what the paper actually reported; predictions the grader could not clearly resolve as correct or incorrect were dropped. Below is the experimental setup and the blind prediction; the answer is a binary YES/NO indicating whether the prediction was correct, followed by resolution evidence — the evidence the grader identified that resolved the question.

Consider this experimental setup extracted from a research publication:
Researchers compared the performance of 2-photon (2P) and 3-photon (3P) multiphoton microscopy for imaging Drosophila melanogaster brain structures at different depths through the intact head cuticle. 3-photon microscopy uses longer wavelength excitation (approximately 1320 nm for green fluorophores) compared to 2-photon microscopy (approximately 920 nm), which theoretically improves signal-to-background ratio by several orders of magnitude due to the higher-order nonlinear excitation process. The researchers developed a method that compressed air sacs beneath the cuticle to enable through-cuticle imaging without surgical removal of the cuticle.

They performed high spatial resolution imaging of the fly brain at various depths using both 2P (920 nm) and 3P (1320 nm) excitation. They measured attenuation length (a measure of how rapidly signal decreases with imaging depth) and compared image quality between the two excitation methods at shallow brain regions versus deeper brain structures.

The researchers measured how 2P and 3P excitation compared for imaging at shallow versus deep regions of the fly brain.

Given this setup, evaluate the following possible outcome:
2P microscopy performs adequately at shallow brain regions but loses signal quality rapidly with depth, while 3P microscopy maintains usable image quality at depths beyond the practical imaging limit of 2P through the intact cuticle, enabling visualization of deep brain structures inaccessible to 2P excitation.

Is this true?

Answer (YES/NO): NO